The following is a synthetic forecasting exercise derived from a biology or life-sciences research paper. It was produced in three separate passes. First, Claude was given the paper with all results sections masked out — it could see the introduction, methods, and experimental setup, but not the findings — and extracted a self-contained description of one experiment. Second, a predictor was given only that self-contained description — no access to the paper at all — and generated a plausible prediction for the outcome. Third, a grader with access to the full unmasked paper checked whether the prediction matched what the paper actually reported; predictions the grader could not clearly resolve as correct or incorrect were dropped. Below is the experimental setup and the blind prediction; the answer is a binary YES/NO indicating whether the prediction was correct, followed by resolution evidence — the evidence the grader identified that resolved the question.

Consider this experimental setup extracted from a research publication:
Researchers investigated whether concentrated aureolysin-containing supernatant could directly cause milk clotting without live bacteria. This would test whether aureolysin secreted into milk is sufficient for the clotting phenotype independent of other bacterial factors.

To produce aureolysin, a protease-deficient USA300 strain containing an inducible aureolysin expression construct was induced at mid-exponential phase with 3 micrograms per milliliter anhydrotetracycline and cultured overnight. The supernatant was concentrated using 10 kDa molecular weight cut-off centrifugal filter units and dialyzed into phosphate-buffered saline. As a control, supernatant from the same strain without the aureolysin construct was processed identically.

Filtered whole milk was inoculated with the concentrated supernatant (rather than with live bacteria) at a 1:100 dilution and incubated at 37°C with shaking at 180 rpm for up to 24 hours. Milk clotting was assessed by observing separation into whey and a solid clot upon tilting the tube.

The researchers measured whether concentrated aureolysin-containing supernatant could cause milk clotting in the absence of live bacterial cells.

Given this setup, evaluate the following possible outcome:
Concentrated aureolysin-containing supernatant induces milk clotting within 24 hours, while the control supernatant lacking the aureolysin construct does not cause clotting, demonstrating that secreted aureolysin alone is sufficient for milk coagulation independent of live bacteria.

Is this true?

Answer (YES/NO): YES